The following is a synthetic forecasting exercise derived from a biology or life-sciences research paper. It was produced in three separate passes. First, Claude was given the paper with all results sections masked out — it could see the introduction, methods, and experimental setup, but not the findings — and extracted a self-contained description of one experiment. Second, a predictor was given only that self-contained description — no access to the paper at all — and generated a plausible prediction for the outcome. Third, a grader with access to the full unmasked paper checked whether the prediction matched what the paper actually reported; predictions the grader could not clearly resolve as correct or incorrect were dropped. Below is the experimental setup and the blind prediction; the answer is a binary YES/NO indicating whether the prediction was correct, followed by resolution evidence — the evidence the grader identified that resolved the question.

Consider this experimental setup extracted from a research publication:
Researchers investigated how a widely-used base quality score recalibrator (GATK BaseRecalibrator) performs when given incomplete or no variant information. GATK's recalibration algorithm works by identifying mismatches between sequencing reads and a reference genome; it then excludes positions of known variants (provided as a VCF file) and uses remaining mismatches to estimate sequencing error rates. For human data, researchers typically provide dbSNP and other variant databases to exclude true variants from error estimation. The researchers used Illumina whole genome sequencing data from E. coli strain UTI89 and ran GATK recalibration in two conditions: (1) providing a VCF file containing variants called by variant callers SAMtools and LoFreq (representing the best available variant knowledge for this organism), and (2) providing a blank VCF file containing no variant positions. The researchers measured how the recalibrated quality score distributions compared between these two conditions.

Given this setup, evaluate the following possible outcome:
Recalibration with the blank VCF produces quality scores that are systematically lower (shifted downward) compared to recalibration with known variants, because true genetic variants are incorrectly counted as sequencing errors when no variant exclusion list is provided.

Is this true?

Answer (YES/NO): YES